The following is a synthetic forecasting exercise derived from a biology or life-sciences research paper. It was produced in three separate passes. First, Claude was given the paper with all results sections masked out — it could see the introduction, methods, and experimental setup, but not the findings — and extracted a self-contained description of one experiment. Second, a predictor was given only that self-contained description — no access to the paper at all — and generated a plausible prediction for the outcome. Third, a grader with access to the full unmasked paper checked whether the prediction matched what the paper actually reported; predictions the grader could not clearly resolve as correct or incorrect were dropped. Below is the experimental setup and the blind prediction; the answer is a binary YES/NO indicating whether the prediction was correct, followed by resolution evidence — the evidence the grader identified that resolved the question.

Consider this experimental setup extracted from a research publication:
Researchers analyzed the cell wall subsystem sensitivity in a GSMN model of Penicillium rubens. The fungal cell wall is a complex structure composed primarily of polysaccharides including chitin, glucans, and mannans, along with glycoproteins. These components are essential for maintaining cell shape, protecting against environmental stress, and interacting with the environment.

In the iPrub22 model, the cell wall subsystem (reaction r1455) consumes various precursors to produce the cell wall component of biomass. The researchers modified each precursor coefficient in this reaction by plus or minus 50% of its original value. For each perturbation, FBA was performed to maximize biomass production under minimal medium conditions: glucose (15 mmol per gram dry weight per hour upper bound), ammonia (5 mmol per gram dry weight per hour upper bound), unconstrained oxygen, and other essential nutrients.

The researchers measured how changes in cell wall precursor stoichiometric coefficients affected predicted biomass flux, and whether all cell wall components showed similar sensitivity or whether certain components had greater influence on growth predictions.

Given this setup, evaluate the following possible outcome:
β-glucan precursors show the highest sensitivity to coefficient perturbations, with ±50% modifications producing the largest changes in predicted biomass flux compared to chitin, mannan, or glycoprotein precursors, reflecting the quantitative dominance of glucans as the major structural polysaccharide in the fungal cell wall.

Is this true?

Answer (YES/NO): NO